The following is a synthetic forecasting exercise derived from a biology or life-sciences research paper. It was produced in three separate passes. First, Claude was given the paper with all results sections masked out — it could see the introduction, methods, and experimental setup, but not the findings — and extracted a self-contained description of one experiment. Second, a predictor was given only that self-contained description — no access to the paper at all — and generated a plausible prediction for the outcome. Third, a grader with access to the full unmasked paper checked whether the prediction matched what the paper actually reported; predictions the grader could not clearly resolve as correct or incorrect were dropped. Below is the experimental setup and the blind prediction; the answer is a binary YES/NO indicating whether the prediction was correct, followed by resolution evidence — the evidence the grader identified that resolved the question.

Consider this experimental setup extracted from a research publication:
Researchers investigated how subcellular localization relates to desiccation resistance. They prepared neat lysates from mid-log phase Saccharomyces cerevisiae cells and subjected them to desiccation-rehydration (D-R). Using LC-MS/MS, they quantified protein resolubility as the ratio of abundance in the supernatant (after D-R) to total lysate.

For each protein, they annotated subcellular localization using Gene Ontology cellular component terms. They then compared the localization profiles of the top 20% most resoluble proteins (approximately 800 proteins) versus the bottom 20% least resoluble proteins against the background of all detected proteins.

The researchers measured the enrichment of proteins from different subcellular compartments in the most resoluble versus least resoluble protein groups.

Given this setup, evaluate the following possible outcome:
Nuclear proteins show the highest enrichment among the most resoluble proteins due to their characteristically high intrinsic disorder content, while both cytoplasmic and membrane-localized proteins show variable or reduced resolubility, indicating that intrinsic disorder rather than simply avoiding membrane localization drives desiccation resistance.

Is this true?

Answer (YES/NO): NO